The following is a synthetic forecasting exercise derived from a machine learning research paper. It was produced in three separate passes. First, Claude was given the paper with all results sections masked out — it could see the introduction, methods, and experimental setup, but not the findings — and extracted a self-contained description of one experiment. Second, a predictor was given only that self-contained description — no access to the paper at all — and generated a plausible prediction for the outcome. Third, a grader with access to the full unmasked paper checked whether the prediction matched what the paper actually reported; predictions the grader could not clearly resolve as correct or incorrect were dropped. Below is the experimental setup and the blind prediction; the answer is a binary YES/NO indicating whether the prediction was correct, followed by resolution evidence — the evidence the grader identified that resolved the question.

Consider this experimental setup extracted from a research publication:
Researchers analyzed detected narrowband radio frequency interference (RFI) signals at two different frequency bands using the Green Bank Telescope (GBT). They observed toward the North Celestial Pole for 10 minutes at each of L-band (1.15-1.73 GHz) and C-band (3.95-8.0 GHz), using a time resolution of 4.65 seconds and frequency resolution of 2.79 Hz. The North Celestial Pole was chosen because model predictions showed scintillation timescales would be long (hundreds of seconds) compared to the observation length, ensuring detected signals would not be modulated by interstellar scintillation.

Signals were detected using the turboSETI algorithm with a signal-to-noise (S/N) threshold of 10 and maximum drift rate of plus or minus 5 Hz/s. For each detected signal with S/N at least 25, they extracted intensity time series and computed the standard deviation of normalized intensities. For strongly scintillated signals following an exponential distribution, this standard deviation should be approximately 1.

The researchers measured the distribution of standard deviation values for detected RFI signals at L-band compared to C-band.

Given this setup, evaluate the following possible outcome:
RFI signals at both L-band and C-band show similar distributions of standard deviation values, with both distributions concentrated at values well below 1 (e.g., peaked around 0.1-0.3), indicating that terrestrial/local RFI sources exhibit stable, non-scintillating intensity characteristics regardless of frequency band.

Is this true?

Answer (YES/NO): NO